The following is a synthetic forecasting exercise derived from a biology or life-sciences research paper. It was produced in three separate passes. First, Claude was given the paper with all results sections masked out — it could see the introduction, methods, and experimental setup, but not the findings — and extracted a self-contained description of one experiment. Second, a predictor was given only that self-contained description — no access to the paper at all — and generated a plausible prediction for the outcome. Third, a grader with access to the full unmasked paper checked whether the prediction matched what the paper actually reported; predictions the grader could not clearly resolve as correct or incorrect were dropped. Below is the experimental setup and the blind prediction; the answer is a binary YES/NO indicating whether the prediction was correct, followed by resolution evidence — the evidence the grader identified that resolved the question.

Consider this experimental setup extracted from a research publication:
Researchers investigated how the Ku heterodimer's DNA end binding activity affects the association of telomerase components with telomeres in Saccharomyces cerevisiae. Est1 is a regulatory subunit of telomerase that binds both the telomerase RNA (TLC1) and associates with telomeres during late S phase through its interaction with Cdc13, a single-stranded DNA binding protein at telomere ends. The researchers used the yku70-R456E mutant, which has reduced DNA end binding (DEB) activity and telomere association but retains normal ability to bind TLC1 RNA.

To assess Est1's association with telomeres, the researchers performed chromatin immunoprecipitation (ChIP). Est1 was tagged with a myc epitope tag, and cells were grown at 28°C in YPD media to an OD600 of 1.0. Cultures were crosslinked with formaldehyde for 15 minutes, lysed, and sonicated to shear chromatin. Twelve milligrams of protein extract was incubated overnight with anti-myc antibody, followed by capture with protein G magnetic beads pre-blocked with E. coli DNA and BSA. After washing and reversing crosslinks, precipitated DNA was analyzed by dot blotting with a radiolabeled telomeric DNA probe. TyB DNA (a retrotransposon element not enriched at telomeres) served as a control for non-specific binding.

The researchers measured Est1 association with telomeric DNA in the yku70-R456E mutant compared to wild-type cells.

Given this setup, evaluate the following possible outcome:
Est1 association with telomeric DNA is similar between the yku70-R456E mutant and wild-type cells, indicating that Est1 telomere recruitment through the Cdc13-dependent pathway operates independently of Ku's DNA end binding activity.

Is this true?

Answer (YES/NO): NO